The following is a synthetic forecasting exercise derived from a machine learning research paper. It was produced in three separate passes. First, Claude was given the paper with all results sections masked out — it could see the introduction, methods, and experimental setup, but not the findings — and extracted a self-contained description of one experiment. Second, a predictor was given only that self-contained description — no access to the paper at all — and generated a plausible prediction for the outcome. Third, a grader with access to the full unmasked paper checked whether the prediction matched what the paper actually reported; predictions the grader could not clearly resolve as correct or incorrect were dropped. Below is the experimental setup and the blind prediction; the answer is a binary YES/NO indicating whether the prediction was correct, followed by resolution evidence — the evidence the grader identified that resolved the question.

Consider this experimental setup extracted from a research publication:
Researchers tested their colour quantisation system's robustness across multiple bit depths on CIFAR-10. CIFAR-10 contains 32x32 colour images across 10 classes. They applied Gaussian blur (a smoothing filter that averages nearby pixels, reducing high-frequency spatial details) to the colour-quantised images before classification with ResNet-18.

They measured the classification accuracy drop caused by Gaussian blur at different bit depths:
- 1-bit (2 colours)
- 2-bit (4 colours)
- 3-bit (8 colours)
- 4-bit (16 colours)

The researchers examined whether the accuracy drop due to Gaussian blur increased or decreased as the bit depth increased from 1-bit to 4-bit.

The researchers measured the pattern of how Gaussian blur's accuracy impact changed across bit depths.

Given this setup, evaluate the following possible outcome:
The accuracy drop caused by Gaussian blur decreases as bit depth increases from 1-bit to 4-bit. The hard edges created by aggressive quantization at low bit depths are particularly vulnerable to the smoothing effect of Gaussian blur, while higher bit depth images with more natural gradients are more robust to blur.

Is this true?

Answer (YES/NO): NO